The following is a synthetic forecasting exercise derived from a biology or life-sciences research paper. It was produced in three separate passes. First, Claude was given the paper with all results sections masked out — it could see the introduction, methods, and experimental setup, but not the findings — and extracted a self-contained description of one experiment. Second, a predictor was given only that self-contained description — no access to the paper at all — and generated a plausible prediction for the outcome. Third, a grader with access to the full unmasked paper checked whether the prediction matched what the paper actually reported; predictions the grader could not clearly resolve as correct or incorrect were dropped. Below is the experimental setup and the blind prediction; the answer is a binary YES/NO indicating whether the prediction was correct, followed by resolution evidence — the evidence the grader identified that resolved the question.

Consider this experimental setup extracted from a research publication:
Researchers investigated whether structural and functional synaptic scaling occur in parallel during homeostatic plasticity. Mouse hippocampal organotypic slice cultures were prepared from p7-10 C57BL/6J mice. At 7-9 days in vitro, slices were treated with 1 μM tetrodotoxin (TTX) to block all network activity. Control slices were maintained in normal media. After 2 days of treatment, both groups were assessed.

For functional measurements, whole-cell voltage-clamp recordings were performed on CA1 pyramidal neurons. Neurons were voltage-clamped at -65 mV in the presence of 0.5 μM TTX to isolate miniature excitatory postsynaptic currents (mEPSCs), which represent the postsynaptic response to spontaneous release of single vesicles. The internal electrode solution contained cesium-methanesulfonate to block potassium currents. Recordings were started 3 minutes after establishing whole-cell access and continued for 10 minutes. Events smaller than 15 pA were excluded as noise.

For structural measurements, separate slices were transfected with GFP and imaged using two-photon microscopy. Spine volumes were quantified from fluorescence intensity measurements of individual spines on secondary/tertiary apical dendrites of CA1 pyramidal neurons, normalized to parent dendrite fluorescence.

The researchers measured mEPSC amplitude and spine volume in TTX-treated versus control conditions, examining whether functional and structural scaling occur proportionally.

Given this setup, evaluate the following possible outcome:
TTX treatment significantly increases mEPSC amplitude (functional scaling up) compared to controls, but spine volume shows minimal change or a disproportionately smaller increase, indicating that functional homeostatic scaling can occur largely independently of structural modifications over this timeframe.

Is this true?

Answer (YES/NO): NO